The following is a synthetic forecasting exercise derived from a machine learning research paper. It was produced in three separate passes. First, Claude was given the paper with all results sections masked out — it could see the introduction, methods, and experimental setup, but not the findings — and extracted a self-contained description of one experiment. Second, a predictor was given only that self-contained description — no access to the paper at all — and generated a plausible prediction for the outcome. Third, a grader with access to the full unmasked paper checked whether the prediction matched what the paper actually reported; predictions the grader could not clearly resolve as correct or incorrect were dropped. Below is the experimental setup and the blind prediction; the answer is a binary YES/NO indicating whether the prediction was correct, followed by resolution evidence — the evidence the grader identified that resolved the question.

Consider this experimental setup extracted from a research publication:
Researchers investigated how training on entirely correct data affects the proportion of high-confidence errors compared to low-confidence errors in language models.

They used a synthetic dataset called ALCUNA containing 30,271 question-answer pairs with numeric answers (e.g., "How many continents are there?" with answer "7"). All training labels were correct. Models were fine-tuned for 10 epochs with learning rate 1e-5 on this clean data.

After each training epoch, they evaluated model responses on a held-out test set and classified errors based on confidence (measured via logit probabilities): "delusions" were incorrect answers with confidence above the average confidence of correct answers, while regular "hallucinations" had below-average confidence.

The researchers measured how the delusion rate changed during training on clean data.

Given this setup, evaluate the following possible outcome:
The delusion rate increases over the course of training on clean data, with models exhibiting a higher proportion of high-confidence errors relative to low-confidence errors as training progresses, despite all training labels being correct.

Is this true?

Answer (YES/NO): NO